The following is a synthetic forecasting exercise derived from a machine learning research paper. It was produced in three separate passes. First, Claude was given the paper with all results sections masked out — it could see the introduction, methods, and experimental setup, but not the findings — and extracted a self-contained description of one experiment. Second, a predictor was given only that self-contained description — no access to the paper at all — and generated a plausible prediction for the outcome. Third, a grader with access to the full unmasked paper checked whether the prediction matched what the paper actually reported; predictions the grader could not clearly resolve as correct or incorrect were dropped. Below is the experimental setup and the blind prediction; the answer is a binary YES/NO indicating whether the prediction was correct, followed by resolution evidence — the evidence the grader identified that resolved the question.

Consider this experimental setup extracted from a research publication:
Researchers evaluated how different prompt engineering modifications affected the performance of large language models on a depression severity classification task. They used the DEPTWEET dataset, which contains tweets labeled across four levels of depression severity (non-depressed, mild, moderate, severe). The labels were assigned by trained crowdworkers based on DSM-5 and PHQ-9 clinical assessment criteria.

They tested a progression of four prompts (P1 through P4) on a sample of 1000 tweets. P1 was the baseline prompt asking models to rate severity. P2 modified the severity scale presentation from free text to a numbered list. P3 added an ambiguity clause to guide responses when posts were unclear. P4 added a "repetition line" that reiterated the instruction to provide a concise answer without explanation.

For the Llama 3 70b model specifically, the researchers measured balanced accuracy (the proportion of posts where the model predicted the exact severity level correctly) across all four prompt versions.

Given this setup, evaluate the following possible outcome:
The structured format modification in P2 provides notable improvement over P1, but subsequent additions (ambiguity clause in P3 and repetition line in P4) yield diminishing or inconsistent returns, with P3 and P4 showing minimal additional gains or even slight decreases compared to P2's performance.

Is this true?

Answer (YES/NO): NO